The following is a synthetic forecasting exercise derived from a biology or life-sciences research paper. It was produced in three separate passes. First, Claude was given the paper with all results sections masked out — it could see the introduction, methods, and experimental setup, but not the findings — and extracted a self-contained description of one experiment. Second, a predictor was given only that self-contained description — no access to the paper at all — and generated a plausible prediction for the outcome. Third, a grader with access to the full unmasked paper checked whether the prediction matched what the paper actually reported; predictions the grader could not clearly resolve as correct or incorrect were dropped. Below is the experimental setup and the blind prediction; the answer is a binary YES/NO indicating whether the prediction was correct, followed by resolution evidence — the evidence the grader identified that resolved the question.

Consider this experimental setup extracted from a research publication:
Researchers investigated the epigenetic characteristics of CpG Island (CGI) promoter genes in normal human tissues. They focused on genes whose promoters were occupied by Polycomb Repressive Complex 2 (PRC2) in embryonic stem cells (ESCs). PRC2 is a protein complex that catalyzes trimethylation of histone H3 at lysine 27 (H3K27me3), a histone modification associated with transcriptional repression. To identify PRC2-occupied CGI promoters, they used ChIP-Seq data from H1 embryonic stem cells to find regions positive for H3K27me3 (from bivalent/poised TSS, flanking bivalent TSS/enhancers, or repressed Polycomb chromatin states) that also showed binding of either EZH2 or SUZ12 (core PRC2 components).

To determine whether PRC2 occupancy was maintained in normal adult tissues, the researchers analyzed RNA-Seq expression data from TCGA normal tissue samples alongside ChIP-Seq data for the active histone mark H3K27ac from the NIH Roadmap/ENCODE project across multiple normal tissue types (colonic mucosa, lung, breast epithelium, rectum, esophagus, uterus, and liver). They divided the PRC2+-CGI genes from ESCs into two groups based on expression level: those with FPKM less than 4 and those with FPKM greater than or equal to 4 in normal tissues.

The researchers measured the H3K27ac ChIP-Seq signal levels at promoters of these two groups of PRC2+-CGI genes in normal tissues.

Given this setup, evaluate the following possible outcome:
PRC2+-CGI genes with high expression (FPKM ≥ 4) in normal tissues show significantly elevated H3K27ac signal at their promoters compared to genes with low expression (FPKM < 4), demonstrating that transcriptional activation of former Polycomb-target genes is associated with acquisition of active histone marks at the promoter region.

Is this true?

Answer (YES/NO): YES